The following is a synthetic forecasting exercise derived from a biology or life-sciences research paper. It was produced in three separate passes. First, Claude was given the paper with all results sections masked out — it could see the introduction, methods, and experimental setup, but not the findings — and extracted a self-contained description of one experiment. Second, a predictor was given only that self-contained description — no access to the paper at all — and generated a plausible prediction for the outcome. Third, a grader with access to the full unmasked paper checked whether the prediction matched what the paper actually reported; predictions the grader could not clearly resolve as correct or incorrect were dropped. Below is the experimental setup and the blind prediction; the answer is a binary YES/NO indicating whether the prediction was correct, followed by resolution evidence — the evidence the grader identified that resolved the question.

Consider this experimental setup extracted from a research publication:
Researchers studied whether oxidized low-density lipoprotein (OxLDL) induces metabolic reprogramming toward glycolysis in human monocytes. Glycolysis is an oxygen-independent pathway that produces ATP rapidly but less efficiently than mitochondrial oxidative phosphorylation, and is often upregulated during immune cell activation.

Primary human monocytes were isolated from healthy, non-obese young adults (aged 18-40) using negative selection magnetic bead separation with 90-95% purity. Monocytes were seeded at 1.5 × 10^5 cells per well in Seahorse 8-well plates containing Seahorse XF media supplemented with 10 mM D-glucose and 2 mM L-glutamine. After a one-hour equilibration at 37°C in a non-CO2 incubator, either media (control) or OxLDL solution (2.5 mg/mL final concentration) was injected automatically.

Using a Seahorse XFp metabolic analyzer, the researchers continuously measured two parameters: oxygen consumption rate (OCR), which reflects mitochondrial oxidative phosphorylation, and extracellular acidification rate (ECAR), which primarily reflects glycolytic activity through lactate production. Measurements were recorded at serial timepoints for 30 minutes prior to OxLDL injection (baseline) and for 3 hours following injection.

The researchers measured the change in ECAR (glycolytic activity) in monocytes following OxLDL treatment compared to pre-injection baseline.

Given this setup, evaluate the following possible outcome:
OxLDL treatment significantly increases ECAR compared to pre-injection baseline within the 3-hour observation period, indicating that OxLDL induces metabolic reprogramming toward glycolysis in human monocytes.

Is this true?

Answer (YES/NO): YES